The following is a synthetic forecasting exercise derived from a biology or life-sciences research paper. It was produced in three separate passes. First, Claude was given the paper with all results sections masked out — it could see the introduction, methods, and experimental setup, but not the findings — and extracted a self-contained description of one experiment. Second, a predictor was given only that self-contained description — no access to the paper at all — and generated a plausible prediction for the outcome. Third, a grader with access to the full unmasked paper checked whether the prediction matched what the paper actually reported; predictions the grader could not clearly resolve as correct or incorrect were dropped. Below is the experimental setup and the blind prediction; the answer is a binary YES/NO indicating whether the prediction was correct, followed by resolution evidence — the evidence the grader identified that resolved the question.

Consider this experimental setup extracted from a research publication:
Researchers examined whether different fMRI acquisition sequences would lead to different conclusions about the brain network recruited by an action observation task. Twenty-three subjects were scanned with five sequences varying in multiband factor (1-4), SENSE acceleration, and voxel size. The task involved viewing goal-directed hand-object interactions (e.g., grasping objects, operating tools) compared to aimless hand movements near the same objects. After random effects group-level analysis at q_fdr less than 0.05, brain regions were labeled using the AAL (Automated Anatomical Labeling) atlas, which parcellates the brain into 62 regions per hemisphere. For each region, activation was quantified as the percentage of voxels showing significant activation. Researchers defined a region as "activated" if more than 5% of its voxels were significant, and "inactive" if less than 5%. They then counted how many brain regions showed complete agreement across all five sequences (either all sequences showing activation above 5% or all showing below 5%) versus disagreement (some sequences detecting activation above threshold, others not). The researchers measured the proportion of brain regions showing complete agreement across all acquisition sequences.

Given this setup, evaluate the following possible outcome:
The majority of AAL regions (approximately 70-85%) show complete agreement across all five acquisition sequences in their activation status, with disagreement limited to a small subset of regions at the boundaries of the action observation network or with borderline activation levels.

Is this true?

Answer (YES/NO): YES